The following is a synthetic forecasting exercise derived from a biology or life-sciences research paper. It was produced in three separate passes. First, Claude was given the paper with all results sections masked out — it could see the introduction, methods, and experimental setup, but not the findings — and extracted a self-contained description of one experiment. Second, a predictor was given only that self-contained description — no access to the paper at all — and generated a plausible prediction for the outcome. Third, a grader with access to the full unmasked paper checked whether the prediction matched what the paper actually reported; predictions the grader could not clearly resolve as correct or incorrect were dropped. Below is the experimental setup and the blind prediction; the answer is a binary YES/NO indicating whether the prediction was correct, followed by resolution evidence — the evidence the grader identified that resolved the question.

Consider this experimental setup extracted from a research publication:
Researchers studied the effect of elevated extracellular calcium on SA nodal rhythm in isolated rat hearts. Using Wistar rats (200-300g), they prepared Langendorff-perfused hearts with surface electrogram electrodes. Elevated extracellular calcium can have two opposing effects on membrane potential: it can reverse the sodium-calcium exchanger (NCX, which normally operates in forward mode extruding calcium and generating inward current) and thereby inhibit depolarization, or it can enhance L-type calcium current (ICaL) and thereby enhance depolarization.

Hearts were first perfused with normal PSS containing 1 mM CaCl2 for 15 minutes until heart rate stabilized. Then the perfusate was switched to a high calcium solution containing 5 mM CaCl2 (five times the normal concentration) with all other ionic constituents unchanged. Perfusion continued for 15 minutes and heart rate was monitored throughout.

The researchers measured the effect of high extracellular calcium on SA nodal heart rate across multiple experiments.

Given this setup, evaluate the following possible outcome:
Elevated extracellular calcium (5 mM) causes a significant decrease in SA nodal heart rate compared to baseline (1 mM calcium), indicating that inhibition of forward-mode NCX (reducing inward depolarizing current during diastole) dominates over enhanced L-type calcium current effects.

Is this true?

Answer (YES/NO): NO